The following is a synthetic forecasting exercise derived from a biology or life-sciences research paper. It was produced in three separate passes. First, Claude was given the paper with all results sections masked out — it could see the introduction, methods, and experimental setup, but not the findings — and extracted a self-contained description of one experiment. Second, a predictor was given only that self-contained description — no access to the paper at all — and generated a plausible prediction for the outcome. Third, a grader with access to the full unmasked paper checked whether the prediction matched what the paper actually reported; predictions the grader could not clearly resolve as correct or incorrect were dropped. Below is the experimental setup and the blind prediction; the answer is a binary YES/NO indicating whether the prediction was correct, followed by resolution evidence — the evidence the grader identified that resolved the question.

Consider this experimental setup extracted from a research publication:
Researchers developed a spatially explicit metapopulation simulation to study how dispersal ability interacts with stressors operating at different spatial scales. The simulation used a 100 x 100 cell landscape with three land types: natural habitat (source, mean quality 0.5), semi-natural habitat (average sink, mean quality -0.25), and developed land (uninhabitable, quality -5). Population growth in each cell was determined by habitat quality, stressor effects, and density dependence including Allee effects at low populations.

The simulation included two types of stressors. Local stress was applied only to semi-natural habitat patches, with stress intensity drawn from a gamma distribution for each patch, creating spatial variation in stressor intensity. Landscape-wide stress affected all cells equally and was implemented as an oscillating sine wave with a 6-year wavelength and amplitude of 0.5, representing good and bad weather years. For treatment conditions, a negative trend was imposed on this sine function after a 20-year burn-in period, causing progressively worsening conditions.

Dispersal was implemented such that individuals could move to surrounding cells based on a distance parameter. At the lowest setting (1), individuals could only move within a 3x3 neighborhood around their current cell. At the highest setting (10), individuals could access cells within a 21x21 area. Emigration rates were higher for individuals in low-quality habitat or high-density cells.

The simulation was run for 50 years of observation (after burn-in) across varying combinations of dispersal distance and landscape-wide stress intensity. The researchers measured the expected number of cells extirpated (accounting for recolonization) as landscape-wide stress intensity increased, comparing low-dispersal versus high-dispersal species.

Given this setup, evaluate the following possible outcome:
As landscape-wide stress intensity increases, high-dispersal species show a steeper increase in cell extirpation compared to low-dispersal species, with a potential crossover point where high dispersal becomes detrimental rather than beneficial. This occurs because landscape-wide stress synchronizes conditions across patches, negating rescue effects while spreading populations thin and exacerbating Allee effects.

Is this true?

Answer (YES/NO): NO